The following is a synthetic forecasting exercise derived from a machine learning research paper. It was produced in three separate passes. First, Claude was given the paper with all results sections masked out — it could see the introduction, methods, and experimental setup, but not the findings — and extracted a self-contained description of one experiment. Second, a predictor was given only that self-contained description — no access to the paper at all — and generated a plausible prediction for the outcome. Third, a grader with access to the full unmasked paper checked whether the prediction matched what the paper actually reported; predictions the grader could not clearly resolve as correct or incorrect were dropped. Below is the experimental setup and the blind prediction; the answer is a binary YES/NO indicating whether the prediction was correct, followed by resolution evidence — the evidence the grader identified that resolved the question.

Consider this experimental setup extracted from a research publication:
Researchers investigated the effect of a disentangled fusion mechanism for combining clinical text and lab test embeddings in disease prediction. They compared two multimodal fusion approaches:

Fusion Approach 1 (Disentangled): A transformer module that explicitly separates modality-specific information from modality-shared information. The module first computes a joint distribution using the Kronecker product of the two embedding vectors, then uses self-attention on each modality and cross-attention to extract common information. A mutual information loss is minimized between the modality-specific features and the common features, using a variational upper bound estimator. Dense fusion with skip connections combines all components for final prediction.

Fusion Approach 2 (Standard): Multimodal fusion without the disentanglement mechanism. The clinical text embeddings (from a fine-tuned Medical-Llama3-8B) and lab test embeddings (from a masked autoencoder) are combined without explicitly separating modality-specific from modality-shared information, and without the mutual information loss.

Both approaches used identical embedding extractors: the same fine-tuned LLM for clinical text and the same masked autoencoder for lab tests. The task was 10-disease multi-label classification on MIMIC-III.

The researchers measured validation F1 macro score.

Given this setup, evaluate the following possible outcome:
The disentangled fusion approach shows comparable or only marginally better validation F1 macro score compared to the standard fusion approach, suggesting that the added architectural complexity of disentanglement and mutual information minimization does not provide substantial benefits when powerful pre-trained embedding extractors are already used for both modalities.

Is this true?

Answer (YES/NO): YES